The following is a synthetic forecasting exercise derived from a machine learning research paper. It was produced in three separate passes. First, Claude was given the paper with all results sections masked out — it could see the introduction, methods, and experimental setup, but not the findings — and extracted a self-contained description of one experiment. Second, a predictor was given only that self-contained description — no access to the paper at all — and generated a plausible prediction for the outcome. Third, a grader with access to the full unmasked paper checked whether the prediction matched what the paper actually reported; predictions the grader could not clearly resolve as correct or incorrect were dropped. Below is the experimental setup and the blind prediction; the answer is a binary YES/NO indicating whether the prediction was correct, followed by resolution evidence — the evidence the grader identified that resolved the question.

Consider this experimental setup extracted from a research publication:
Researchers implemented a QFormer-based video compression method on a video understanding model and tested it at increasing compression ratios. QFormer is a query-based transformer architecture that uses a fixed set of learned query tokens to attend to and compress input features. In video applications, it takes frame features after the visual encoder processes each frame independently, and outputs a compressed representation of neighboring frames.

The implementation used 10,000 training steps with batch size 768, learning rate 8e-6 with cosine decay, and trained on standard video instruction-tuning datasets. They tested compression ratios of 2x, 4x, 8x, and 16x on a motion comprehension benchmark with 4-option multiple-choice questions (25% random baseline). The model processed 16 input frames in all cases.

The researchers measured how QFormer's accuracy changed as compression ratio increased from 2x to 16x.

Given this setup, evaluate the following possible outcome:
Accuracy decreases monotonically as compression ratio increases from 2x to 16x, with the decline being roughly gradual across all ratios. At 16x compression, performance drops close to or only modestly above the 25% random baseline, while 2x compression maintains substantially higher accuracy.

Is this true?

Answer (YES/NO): NO